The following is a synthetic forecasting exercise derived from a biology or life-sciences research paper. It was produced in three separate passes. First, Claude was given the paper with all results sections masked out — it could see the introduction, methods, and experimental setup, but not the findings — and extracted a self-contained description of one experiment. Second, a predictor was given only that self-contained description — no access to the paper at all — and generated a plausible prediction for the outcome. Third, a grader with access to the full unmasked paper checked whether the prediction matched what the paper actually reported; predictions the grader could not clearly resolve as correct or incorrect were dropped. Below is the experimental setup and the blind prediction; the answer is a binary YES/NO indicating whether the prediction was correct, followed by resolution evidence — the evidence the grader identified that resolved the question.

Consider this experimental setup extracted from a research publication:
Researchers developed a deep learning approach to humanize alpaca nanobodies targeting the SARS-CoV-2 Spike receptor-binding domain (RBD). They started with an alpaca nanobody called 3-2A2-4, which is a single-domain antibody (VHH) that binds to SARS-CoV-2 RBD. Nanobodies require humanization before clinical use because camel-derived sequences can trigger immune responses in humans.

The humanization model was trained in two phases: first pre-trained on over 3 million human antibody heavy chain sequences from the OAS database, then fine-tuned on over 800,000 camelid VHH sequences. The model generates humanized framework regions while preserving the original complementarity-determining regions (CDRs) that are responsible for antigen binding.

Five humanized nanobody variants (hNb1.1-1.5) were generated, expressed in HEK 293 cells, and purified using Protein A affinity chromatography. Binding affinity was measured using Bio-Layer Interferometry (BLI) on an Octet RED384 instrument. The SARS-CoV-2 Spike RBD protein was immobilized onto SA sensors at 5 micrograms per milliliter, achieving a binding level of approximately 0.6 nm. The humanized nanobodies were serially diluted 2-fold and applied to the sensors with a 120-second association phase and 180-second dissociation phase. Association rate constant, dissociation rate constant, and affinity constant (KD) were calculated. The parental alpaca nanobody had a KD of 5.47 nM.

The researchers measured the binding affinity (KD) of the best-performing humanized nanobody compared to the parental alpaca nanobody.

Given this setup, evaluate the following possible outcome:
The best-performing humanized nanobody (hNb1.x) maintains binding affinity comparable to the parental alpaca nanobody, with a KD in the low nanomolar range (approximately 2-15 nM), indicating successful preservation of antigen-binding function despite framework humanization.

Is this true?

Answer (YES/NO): YES